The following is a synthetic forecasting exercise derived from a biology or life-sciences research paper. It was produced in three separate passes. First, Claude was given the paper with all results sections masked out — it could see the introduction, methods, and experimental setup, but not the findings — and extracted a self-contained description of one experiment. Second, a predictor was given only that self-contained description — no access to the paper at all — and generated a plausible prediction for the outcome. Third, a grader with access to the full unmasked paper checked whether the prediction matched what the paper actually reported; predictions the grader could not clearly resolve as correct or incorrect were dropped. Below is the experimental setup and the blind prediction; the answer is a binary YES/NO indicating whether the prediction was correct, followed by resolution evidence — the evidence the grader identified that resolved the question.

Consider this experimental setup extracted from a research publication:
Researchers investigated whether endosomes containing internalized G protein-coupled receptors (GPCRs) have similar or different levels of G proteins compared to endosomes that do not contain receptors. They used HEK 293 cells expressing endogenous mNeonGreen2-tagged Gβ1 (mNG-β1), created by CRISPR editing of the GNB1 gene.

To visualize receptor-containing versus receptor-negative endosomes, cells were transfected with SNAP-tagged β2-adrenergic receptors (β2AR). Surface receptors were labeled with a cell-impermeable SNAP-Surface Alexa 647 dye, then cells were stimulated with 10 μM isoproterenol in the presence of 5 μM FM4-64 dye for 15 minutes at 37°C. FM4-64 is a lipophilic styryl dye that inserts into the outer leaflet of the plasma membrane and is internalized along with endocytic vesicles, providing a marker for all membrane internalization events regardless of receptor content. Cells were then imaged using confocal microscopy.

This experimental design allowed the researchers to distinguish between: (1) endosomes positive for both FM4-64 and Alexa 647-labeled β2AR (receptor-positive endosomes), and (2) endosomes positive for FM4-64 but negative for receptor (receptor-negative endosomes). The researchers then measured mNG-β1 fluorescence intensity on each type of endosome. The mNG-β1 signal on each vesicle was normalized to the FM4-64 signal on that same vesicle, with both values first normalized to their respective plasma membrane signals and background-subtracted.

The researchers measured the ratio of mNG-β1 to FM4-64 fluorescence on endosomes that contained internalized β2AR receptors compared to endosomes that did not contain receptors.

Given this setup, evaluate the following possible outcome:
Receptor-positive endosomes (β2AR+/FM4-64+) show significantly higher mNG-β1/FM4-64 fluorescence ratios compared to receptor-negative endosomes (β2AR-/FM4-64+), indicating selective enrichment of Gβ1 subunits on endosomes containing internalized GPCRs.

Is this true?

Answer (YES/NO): NO